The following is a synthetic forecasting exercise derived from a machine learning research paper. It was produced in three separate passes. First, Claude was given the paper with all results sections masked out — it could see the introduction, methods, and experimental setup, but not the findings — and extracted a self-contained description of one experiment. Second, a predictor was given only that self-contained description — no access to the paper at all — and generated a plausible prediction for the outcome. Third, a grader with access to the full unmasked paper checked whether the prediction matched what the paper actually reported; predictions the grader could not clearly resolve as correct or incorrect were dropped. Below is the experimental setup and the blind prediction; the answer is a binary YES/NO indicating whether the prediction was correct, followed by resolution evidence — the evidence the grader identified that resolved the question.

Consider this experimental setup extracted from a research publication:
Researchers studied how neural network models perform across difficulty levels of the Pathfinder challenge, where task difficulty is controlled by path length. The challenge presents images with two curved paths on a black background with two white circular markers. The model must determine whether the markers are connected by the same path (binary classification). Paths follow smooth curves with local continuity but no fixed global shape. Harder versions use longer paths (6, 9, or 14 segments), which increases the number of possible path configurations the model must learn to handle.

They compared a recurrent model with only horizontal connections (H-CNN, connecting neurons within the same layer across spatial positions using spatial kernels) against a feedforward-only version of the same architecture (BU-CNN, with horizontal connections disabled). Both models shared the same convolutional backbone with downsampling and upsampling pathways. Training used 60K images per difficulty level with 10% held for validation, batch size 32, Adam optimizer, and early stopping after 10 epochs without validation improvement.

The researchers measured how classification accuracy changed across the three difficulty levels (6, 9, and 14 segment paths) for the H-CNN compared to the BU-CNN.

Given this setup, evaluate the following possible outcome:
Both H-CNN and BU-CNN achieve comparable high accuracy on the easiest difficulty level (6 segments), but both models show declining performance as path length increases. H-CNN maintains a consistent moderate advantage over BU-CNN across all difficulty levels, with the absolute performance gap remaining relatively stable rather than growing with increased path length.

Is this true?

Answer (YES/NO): NO